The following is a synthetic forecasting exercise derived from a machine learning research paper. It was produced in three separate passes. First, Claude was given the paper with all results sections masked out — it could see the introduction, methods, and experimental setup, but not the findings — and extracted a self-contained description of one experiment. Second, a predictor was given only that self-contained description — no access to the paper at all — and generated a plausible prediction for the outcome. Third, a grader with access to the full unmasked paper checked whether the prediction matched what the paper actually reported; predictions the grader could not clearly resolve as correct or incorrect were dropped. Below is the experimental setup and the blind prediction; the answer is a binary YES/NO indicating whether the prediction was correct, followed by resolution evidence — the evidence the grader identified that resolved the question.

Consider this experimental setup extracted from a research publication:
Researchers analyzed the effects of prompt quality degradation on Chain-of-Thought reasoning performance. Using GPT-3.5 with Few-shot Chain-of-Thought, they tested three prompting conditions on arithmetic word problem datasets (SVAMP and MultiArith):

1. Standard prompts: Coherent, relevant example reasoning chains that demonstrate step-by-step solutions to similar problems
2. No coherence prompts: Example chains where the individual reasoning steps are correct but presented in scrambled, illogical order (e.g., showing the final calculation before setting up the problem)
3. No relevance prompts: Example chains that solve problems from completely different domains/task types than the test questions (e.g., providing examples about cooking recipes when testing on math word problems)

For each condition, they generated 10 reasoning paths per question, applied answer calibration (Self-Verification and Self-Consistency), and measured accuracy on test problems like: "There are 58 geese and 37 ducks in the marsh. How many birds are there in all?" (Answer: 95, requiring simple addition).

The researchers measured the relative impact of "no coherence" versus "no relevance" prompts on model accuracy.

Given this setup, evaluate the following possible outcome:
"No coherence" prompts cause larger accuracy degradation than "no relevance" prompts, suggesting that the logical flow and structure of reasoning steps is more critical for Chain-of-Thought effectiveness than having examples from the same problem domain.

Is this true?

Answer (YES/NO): NO